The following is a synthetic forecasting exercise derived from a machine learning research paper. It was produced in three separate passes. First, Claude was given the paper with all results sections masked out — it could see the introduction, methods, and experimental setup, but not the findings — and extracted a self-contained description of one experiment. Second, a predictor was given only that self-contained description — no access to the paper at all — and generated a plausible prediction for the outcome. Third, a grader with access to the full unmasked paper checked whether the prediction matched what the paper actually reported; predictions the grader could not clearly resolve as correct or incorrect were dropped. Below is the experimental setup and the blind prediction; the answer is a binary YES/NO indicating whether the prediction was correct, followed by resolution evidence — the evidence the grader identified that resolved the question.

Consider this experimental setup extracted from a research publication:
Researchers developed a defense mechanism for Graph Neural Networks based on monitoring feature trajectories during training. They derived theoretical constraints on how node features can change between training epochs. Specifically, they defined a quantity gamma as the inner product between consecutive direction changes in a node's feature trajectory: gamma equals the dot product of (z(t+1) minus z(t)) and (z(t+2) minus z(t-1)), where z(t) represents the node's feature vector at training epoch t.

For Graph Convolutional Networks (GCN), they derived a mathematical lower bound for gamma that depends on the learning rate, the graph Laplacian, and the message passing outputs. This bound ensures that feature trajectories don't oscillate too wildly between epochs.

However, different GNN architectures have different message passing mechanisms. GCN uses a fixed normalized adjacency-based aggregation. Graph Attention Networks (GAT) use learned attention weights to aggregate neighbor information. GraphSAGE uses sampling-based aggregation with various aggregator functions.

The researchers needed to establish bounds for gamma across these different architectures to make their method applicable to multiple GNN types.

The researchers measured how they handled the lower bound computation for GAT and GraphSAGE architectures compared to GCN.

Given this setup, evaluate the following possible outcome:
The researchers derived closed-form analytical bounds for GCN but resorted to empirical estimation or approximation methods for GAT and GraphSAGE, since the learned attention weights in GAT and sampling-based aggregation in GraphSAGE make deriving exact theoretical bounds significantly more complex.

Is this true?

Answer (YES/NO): YES